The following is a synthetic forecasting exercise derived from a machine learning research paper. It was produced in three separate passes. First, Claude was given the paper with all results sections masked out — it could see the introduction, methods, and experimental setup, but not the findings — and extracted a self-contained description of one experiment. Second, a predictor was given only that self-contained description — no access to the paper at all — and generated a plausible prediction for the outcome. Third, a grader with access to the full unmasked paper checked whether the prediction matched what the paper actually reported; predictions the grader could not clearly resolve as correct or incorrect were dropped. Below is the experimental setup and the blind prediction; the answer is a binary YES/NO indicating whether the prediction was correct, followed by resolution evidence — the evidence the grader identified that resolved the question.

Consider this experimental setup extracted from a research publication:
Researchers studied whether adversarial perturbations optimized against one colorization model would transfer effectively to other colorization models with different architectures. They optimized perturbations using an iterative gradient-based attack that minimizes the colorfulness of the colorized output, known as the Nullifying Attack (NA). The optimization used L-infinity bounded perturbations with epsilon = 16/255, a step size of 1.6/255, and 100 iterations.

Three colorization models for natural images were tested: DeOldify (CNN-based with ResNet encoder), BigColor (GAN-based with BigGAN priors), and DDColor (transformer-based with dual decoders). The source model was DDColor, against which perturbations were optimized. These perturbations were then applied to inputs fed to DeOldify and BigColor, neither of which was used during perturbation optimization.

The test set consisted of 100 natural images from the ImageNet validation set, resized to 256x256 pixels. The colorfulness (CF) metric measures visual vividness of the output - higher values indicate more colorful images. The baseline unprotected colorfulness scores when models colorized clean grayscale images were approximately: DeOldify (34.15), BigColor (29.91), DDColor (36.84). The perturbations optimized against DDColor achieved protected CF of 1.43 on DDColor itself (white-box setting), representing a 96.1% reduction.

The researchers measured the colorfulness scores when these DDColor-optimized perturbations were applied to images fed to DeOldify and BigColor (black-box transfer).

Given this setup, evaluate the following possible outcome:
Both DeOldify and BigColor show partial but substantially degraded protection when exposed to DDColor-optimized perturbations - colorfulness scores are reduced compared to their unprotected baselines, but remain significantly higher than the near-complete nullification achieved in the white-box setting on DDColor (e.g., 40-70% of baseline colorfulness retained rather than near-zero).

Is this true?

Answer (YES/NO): NO